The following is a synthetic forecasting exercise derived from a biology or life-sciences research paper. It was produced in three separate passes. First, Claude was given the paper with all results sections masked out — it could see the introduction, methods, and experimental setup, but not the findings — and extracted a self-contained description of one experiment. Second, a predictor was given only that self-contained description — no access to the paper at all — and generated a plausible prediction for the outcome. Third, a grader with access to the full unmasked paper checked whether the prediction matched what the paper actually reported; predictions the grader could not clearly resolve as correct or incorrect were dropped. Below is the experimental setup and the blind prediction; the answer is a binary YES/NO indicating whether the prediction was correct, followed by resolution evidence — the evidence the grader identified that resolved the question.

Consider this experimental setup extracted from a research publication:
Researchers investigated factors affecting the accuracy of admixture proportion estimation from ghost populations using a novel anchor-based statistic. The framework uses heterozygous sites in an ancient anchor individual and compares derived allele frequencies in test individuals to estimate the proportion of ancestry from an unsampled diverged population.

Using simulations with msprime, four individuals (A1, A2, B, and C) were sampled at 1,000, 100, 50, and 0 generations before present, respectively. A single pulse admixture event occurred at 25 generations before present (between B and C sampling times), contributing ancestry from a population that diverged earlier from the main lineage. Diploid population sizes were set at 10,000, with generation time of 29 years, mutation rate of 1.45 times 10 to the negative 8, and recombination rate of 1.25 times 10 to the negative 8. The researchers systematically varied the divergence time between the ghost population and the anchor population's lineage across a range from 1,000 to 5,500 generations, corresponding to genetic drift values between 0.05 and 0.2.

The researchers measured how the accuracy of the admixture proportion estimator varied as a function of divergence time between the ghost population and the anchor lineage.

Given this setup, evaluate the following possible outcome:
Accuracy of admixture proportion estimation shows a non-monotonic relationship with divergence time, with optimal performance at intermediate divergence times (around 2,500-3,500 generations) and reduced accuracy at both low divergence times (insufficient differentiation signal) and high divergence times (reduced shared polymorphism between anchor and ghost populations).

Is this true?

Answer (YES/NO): NO